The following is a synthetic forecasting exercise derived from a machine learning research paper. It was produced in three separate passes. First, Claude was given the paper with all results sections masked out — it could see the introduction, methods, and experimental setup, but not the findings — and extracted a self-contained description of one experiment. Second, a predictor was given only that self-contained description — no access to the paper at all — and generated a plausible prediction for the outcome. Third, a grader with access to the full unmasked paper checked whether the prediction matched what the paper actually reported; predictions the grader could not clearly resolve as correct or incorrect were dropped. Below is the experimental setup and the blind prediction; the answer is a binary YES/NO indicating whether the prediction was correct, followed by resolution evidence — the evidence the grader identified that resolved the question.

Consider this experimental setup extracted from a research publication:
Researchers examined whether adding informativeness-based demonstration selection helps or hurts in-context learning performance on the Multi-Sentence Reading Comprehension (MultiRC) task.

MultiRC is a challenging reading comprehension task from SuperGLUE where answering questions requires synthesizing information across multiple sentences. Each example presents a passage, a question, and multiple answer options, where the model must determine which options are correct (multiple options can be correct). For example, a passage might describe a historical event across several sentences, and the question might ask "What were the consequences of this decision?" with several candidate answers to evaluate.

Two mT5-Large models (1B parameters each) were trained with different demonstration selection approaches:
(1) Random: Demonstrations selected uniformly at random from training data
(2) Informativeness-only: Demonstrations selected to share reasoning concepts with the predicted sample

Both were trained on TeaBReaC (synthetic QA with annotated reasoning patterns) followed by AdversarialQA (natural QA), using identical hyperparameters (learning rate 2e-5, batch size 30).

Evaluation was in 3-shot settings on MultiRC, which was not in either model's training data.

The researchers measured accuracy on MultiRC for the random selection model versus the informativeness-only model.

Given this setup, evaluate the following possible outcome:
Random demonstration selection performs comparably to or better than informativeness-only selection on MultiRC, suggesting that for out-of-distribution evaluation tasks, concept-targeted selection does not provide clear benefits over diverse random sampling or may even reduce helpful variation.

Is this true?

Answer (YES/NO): YES